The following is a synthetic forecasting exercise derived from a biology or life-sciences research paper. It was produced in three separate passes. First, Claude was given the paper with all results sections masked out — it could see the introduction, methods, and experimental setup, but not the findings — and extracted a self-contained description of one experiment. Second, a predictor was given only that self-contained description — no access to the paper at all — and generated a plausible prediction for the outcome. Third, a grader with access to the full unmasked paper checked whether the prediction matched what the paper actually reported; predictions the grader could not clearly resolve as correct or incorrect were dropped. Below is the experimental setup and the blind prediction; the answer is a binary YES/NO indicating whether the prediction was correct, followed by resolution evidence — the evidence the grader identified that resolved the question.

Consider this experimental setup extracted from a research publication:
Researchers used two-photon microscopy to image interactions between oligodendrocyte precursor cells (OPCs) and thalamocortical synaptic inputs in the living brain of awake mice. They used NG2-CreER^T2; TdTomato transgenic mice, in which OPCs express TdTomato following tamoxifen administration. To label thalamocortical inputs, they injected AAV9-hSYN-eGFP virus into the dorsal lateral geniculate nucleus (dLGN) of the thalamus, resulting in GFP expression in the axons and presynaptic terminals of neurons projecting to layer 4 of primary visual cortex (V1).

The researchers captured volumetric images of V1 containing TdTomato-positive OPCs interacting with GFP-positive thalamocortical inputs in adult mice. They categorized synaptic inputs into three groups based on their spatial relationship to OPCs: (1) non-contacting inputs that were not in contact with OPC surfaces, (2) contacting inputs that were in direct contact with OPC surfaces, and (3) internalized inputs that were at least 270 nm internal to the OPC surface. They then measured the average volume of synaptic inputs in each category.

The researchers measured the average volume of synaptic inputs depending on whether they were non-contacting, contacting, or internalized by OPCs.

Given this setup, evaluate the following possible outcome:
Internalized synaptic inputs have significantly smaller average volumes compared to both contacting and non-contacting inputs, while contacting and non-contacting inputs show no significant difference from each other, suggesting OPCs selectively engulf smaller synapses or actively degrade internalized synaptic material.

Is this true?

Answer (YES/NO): NO